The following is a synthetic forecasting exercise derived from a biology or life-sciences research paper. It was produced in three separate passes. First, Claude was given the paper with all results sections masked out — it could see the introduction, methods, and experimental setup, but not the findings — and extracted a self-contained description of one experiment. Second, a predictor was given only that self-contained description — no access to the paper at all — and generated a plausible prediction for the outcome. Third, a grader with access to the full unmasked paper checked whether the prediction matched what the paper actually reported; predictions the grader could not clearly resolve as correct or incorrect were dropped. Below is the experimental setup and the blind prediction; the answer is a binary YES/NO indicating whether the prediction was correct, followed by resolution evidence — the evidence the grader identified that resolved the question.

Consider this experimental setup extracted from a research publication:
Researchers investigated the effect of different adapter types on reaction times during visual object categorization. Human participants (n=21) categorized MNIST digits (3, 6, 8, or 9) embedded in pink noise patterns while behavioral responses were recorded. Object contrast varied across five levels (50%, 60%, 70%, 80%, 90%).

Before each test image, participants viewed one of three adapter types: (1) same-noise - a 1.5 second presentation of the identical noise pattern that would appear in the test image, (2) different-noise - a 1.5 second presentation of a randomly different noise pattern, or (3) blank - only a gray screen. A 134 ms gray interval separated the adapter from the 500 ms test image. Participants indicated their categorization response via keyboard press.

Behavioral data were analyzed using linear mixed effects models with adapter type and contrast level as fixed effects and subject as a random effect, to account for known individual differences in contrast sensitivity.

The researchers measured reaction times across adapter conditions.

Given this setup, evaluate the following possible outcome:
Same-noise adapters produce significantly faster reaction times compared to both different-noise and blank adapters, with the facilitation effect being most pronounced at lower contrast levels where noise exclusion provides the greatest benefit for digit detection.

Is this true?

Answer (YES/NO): NO